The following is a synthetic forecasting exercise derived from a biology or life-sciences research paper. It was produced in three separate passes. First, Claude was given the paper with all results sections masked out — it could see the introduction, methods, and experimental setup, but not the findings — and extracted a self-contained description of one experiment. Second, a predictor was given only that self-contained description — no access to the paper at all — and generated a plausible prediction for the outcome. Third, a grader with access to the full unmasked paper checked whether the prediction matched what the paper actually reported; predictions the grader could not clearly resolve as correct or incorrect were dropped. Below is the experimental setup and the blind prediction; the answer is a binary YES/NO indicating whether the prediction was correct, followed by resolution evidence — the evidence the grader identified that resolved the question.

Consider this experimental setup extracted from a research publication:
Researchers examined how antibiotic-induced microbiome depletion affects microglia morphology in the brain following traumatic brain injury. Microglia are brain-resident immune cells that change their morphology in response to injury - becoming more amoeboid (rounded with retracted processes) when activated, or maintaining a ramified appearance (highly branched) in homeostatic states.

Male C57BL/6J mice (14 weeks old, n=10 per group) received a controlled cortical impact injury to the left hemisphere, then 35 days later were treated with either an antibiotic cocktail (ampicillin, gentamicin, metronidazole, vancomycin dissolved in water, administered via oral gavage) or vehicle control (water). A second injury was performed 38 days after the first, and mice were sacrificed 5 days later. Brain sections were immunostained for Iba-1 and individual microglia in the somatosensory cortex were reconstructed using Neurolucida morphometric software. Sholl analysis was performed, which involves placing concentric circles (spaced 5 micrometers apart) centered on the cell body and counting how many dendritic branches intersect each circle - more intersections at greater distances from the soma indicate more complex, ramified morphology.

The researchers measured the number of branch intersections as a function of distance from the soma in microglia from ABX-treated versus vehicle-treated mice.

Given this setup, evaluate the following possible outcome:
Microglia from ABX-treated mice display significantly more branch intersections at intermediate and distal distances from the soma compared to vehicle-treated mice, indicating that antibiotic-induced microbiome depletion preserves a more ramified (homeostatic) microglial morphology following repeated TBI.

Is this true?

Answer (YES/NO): NO